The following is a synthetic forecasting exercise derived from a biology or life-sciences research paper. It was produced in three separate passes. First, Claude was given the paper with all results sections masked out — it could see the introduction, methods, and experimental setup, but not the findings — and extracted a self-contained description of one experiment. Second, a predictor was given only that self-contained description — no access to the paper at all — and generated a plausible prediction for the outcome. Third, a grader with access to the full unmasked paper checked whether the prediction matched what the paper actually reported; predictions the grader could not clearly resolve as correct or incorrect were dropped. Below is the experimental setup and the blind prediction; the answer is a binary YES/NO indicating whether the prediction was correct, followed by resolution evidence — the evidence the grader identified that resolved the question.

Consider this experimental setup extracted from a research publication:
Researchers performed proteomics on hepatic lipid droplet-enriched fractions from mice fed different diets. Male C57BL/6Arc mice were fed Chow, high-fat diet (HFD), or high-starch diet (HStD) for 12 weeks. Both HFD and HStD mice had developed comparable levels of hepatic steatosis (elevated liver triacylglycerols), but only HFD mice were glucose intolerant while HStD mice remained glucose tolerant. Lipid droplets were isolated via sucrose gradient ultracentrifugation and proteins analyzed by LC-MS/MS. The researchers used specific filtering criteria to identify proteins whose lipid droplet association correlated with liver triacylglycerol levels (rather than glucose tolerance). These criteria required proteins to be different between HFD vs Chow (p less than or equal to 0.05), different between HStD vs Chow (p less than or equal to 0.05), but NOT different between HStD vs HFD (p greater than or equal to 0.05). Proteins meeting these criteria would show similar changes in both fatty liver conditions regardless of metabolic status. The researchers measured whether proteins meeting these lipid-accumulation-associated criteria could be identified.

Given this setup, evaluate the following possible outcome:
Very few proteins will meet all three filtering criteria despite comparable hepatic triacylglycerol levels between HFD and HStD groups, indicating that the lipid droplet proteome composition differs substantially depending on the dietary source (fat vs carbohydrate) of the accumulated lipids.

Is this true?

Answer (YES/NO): NO